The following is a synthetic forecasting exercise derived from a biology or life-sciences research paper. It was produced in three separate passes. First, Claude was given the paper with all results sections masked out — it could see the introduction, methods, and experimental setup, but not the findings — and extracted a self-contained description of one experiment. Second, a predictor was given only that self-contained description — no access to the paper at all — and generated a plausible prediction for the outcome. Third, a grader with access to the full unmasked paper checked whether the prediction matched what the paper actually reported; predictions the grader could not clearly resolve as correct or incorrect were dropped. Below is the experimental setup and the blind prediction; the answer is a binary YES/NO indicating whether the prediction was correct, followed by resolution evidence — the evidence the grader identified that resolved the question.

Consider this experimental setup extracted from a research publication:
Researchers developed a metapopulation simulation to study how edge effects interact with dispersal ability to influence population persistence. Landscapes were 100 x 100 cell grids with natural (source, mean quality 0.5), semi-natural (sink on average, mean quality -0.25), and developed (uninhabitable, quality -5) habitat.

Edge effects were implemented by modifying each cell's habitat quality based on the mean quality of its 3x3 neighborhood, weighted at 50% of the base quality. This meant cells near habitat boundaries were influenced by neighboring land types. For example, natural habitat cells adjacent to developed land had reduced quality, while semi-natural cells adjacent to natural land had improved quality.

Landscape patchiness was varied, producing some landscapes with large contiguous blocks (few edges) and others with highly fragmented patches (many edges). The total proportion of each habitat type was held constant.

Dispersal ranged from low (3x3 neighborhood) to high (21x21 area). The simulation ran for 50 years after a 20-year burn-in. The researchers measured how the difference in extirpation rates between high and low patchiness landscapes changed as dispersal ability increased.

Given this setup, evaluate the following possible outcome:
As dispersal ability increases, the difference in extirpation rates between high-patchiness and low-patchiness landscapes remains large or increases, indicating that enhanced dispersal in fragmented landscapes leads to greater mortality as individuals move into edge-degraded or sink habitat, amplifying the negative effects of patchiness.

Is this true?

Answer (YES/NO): NO